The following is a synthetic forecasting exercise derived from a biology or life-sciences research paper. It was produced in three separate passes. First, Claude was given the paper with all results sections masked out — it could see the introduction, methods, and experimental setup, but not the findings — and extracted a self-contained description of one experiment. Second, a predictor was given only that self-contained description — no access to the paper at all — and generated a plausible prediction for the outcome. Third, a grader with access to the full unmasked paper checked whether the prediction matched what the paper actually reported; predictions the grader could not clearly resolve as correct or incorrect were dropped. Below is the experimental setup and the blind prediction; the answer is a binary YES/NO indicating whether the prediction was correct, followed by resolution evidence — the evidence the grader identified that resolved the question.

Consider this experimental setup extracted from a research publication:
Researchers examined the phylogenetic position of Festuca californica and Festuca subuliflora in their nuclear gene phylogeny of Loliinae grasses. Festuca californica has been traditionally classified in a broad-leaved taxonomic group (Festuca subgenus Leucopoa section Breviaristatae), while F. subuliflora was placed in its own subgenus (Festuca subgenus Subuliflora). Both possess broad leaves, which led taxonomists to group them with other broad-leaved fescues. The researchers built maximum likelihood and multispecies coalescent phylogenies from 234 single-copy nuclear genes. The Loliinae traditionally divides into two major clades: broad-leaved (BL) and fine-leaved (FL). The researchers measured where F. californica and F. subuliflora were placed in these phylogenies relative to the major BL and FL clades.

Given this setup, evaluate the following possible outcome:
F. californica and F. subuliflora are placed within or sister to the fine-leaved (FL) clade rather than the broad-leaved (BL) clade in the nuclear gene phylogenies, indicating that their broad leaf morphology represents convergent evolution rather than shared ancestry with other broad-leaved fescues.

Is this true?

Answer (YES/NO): YES